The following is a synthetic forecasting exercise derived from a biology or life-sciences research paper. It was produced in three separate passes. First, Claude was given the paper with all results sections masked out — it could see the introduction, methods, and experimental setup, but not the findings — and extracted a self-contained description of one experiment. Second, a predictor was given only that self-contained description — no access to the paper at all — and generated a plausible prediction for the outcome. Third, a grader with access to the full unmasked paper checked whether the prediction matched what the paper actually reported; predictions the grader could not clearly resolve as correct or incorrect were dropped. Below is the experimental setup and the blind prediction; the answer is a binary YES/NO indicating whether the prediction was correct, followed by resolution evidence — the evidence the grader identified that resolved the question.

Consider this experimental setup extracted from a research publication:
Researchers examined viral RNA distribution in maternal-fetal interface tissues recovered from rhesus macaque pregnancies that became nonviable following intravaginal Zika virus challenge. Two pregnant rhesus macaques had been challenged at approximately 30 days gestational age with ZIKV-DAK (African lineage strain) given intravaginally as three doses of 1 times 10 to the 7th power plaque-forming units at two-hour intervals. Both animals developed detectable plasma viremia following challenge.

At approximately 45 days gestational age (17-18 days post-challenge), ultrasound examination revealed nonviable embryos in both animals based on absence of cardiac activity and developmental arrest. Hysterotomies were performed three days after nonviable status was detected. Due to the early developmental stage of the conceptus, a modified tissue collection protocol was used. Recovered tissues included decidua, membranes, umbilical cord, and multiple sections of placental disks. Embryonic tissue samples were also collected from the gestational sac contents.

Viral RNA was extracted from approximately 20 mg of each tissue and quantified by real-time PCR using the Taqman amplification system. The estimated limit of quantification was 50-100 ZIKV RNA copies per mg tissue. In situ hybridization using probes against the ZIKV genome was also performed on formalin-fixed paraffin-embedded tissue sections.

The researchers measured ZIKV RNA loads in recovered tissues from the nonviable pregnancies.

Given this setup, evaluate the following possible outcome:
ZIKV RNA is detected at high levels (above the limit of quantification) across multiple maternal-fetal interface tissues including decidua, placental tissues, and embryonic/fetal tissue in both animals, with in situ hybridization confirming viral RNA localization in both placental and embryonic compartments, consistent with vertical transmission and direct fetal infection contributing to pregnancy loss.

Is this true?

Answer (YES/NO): NO